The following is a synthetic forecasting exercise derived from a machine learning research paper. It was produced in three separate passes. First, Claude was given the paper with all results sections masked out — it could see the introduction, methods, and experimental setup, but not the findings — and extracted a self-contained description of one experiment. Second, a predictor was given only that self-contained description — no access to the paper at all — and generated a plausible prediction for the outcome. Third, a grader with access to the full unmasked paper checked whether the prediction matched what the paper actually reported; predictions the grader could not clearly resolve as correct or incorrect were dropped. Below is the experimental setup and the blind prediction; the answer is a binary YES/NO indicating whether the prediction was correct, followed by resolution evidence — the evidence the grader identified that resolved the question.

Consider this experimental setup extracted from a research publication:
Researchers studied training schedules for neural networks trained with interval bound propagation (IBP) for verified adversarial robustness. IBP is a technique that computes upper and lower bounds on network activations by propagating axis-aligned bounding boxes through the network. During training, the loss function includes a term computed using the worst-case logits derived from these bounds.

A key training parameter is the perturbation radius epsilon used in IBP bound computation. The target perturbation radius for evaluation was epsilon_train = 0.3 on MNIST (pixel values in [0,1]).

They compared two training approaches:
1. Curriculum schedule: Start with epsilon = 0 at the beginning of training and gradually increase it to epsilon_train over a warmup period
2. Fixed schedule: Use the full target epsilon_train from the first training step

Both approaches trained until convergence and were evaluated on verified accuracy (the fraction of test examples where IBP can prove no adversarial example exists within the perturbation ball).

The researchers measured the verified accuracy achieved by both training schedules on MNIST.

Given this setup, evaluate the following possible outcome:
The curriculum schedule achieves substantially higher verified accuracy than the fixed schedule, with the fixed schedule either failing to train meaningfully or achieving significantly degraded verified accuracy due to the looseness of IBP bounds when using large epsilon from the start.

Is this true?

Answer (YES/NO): YES